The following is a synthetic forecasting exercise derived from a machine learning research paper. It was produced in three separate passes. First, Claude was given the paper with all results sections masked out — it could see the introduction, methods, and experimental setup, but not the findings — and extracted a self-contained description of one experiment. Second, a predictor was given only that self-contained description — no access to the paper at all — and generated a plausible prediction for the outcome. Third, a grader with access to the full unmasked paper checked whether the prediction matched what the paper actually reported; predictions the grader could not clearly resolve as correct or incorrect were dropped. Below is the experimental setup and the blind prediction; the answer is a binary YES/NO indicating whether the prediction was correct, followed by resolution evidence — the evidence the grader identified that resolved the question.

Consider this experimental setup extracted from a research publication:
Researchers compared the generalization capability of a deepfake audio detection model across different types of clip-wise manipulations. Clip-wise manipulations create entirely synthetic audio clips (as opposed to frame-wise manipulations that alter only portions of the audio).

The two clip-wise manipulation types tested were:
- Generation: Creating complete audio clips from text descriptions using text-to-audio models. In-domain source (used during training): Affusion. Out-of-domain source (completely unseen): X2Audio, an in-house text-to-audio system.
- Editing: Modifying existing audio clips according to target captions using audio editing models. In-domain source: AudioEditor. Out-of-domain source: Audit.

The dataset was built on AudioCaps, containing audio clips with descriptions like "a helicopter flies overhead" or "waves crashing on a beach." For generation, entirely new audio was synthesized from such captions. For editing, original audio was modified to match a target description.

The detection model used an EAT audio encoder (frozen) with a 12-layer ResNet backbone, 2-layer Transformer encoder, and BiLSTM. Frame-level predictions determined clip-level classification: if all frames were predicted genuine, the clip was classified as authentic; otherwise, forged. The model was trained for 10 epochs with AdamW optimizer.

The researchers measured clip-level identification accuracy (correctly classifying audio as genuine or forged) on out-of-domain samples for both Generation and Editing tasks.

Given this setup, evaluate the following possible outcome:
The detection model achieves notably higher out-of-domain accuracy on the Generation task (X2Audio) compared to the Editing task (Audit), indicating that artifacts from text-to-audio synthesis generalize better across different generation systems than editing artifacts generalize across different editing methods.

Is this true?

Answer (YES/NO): NO